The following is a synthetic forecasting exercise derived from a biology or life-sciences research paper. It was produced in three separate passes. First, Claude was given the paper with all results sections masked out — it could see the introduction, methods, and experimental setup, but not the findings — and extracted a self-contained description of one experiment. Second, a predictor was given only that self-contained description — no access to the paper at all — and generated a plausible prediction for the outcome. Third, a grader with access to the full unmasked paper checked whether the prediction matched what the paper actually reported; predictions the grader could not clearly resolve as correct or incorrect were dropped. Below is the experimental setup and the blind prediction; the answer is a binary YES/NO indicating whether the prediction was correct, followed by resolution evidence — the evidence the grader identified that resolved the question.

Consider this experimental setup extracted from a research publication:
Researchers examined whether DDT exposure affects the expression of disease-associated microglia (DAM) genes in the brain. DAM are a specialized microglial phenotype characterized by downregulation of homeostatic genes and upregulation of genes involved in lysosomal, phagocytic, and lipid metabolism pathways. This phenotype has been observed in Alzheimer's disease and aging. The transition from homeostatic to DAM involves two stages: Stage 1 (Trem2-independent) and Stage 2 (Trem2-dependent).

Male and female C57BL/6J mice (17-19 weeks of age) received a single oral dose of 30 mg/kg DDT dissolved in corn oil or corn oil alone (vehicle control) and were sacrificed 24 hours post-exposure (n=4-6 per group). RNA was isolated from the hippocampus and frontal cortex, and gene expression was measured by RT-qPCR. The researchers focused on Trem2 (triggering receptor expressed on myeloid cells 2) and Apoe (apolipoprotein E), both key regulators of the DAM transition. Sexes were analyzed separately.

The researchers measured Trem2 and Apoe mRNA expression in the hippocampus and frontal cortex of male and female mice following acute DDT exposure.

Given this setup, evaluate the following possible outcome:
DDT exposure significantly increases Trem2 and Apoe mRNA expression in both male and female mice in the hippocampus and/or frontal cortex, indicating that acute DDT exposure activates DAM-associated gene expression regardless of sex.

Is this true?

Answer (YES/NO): NO